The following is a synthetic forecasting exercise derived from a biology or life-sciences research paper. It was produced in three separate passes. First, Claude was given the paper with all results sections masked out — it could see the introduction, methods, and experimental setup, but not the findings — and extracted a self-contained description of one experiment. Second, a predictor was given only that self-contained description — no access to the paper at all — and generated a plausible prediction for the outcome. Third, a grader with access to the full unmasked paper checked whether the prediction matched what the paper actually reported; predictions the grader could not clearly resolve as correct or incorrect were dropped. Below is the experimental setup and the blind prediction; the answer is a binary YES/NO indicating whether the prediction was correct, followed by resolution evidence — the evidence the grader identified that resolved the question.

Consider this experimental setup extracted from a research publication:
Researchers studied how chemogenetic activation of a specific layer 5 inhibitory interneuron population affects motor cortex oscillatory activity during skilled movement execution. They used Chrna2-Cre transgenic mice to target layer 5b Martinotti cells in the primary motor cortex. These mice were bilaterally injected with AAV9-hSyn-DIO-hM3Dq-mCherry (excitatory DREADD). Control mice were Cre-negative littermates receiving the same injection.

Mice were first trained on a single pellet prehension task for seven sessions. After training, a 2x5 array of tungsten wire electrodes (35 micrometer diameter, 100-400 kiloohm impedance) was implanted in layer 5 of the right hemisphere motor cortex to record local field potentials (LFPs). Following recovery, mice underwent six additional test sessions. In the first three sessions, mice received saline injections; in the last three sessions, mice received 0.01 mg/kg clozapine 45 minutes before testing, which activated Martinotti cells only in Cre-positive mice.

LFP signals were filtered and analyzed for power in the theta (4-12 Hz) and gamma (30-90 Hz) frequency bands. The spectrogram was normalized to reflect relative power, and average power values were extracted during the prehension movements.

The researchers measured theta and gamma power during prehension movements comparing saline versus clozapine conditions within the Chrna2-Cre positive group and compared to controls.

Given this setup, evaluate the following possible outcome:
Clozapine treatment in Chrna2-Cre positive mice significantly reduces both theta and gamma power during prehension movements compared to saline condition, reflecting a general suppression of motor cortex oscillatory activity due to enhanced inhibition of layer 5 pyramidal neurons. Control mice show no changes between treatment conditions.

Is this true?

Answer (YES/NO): NO